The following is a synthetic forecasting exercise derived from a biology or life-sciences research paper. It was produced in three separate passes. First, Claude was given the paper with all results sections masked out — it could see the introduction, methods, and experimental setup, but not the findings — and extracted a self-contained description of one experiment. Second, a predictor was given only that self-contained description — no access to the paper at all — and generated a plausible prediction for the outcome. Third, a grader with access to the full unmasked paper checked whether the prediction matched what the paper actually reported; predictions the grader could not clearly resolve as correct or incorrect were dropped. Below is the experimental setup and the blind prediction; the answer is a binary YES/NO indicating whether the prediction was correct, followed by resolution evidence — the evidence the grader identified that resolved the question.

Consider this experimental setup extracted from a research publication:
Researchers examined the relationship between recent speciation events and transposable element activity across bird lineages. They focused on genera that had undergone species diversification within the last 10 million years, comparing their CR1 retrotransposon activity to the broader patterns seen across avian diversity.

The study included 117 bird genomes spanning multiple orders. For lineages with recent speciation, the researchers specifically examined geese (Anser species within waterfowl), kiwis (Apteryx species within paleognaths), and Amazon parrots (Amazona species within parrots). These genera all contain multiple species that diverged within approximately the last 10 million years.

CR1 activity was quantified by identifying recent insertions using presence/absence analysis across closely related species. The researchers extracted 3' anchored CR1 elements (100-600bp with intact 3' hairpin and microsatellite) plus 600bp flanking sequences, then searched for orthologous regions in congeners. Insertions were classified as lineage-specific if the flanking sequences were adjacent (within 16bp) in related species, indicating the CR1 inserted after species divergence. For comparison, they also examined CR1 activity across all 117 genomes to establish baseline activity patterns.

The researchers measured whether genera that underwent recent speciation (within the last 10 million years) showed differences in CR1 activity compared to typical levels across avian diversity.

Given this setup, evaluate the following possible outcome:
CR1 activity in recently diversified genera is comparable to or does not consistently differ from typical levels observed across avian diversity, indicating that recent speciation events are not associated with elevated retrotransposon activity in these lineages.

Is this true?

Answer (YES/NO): NO